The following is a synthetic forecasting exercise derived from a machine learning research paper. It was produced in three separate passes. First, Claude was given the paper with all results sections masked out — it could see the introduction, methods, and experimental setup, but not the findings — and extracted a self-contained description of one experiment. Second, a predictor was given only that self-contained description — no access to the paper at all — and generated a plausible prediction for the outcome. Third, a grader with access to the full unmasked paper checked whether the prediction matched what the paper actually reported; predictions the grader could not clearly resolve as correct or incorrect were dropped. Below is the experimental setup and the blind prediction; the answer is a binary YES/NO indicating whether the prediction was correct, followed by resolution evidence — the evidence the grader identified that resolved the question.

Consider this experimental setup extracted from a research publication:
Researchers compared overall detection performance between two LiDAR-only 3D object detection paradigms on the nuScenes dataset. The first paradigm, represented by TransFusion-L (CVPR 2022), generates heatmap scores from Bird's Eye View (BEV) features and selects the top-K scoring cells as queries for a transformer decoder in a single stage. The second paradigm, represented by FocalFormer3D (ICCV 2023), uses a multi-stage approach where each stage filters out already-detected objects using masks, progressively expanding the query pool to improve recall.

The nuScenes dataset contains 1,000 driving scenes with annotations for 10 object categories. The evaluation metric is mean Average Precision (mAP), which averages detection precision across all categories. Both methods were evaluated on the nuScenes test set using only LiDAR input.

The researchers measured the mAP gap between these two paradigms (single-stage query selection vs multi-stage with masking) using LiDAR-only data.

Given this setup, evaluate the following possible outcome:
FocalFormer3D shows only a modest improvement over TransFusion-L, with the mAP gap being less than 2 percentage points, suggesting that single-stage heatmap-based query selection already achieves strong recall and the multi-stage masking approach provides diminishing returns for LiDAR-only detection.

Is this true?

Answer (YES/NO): NO